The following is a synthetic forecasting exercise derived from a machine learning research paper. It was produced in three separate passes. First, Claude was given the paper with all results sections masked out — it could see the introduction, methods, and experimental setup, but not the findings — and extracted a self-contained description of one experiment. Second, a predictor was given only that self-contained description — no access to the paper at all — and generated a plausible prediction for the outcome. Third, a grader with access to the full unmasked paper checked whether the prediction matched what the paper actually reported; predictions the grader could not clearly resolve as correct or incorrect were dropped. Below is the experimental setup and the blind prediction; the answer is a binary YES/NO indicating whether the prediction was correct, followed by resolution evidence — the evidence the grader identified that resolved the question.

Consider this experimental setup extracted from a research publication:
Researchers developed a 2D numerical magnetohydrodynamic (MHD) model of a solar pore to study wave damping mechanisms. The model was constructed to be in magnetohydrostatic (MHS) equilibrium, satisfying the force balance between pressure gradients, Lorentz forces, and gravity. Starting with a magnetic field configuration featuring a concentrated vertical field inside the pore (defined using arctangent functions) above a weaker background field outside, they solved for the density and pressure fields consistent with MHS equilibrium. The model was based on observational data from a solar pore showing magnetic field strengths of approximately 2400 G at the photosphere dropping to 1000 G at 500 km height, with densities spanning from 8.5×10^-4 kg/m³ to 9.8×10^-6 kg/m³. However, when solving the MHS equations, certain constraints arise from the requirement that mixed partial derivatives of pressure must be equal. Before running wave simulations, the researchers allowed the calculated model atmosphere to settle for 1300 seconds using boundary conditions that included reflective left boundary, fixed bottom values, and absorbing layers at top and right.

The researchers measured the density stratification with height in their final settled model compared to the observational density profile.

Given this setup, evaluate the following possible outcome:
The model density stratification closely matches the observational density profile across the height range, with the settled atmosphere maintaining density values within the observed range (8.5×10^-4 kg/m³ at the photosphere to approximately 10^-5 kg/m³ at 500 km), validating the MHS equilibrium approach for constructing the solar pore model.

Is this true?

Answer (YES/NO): NO